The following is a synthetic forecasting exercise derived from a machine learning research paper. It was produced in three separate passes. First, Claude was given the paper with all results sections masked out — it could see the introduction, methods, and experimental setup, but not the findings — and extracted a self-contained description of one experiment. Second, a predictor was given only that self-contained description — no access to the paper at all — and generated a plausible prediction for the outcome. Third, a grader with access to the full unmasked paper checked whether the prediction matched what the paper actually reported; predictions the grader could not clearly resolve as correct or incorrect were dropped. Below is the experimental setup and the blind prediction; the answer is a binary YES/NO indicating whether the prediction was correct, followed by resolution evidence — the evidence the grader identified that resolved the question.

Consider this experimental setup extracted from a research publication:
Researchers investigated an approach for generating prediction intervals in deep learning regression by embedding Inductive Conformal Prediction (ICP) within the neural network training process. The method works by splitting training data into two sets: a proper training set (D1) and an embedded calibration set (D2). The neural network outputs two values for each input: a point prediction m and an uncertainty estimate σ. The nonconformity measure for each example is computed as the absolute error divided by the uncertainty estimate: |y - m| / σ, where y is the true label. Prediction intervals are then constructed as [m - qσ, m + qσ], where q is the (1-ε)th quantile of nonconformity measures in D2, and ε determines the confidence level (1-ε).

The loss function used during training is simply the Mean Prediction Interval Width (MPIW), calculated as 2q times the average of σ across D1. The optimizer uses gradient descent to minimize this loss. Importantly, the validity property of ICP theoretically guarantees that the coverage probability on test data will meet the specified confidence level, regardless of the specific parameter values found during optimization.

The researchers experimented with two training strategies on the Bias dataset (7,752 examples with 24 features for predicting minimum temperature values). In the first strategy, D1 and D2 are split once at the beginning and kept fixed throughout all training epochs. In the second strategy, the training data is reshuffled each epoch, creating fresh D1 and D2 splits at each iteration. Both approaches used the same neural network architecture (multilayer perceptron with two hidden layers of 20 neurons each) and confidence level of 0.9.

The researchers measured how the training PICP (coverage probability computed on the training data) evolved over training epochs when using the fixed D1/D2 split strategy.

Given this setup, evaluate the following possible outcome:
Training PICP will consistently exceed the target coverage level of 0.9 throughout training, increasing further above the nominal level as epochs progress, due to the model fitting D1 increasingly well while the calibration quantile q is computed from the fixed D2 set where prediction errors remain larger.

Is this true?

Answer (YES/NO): NO